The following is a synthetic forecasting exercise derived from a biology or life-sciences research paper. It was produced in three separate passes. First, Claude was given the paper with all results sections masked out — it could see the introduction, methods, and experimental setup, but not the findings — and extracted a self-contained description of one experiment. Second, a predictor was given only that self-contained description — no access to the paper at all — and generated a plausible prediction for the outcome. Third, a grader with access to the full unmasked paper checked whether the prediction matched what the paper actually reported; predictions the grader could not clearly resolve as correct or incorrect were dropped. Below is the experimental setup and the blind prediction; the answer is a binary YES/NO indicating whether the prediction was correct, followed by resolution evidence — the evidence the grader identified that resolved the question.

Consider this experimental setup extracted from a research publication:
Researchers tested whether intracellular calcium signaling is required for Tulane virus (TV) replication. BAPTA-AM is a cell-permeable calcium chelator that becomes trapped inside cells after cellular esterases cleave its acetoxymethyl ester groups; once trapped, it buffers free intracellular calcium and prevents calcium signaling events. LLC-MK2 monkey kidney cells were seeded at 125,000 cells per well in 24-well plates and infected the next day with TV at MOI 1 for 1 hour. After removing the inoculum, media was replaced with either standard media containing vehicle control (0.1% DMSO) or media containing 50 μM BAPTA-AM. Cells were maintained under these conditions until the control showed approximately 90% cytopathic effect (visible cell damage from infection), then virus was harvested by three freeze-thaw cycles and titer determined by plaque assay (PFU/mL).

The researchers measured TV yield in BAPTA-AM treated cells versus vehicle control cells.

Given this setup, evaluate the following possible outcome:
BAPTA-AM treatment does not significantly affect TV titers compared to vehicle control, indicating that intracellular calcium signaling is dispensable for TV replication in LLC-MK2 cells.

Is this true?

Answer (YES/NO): NO